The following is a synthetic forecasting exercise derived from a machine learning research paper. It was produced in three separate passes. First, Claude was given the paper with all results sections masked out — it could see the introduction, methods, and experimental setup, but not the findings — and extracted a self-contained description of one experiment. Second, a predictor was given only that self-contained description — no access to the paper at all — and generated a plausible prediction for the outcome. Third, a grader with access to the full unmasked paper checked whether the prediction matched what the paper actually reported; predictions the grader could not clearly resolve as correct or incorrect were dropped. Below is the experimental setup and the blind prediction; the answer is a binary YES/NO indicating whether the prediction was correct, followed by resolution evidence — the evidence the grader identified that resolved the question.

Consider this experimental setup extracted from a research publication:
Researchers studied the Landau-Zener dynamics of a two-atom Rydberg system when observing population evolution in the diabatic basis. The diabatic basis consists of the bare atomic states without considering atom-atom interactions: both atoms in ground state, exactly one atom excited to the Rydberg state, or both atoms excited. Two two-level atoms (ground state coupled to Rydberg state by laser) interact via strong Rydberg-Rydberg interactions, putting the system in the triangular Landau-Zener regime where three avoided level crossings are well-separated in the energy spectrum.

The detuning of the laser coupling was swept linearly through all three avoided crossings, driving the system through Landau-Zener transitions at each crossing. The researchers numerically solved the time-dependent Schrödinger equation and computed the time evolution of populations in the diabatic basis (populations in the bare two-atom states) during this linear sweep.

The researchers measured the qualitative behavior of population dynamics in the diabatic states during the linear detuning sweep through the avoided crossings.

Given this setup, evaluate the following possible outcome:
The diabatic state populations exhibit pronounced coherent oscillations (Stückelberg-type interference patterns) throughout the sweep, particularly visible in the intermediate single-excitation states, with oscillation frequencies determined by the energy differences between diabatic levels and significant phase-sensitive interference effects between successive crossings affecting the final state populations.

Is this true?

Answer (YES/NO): NO